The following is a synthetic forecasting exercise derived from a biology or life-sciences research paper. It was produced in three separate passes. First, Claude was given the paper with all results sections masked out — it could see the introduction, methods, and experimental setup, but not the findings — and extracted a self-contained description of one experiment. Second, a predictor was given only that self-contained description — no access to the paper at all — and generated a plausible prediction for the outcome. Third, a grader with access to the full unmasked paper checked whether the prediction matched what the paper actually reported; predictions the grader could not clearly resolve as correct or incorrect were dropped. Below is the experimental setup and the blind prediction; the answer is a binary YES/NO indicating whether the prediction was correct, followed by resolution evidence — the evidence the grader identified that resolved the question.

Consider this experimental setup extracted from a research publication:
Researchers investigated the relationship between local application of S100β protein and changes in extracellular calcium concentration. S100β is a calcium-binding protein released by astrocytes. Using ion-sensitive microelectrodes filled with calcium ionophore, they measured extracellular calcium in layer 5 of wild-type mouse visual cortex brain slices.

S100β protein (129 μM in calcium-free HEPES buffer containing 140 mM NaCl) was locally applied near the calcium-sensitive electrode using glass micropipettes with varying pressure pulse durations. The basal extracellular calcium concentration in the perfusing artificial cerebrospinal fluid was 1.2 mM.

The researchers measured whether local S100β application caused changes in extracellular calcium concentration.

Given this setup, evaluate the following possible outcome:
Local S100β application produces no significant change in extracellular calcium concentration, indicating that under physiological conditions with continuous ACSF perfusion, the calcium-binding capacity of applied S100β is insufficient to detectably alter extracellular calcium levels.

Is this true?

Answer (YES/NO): NO